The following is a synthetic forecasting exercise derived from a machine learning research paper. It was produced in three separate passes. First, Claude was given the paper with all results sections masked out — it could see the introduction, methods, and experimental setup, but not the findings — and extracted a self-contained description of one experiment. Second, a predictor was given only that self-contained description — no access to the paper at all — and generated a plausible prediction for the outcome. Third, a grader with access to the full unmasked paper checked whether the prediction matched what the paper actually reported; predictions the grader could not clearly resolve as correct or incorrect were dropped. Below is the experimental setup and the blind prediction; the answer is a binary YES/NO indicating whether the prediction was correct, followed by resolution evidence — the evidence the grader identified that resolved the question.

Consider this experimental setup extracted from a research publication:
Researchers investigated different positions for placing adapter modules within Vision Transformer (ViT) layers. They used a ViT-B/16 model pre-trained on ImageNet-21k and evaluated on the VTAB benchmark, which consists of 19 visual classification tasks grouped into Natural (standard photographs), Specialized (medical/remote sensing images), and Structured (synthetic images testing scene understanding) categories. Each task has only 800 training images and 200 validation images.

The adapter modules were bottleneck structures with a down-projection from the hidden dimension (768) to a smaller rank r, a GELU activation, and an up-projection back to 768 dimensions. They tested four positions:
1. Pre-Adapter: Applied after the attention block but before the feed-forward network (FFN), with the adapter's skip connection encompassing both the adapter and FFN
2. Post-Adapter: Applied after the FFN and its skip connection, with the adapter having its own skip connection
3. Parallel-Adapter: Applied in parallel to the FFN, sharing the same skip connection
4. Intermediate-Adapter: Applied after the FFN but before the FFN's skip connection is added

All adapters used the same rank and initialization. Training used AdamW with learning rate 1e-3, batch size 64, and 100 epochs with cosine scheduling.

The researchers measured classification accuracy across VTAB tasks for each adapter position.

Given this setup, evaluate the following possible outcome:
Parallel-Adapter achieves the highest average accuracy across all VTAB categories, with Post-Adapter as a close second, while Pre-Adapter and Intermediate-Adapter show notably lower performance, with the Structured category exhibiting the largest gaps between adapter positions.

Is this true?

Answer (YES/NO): NO